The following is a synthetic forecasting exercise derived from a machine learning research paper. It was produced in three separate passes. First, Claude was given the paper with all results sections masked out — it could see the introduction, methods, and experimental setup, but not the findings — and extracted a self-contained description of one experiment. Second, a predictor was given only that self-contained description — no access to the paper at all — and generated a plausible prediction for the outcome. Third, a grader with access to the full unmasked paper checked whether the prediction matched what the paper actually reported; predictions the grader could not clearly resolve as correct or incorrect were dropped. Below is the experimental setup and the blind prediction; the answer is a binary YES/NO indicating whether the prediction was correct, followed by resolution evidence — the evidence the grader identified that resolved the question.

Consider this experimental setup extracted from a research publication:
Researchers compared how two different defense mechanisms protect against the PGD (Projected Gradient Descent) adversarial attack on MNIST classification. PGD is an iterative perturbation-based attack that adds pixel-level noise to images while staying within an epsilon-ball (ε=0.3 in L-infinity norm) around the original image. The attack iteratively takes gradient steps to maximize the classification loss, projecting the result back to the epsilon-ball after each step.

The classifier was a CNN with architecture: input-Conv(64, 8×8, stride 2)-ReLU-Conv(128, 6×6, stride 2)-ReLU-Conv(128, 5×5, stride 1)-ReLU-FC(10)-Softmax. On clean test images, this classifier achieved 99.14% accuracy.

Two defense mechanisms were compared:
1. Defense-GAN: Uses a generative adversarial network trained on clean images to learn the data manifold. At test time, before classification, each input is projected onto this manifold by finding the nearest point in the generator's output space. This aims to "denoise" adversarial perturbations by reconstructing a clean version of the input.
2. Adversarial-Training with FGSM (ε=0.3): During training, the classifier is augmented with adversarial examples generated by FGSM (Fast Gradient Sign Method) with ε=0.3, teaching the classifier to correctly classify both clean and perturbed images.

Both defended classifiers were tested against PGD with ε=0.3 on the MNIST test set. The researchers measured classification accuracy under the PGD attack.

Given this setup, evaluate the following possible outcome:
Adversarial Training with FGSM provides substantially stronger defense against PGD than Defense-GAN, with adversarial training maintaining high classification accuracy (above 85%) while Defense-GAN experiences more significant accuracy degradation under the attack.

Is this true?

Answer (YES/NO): NO